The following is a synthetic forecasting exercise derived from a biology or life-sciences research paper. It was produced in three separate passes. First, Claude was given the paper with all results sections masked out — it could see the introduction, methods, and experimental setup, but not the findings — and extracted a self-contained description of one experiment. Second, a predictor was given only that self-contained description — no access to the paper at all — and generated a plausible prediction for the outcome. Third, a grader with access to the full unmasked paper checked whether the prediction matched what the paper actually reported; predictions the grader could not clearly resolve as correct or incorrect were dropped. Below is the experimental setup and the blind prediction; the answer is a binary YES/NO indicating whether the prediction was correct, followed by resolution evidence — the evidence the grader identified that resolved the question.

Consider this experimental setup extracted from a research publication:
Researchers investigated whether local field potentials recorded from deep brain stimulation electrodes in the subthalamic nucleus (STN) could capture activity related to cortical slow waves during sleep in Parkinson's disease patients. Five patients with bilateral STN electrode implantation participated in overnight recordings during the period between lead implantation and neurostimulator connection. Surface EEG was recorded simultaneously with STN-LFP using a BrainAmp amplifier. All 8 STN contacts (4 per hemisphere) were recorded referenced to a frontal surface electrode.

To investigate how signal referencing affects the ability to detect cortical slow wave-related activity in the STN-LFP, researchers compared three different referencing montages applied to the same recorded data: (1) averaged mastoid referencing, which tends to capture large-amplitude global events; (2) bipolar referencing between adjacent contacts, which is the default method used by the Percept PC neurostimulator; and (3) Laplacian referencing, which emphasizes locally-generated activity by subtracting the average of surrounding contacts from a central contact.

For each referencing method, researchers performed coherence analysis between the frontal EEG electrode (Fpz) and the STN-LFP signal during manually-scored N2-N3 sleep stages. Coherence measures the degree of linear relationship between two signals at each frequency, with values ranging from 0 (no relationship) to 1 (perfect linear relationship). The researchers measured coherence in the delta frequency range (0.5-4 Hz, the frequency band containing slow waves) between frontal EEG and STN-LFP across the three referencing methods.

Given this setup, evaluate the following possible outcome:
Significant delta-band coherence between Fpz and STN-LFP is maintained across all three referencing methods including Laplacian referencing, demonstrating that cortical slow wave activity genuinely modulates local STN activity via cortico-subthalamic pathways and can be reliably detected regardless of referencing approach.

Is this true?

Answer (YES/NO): YES